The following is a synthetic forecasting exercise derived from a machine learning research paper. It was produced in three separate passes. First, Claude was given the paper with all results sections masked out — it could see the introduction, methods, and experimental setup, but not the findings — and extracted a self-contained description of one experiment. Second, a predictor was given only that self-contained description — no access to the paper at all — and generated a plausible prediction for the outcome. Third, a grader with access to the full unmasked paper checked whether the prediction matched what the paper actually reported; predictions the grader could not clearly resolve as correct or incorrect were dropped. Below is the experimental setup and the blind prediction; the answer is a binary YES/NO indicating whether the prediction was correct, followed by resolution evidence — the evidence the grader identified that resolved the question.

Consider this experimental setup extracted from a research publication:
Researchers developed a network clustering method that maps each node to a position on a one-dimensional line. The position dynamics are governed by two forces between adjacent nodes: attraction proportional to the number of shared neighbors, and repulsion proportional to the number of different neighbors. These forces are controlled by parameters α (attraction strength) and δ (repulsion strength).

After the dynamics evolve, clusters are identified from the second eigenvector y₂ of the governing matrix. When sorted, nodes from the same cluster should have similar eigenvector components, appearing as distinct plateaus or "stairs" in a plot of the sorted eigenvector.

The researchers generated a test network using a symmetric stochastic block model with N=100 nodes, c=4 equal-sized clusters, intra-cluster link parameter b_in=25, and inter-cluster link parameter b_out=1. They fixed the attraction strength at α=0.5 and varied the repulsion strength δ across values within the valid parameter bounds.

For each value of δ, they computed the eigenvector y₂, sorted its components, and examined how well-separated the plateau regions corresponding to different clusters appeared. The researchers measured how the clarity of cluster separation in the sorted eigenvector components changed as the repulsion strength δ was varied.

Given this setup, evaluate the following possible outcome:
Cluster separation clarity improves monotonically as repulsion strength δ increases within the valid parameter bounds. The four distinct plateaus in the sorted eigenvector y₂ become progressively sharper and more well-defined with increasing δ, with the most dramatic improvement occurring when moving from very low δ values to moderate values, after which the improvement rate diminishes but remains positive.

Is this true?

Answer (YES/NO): NO